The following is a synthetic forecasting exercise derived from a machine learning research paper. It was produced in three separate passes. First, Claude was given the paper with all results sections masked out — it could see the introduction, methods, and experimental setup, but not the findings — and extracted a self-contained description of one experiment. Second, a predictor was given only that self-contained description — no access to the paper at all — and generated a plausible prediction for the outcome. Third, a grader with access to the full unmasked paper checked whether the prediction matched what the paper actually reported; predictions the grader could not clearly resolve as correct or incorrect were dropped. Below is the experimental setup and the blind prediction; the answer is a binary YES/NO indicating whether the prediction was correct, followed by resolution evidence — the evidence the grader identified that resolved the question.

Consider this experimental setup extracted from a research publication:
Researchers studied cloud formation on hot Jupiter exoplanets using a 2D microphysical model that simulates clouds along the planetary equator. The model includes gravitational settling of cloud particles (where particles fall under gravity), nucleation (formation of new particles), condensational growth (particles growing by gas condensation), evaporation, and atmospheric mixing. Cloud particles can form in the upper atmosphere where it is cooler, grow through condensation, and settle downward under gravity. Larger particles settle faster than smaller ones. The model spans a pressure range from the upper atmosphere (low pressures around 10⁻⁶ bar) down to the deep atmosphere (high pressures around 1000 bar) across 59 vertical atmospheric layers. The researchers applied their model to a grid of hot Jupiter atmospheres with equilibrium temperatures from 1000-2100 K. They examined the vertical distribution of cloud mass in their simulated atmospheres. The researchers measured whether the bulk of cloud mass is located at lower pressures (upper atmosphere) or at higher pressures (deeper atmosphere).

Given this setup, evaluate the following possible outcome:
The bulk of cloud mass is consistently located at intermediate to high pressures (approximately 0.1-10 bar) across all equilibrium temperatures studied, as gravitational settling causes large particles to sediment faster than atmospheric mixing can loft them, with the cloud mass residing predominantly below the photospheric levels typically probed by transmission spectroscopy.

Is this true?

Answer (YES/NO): NO